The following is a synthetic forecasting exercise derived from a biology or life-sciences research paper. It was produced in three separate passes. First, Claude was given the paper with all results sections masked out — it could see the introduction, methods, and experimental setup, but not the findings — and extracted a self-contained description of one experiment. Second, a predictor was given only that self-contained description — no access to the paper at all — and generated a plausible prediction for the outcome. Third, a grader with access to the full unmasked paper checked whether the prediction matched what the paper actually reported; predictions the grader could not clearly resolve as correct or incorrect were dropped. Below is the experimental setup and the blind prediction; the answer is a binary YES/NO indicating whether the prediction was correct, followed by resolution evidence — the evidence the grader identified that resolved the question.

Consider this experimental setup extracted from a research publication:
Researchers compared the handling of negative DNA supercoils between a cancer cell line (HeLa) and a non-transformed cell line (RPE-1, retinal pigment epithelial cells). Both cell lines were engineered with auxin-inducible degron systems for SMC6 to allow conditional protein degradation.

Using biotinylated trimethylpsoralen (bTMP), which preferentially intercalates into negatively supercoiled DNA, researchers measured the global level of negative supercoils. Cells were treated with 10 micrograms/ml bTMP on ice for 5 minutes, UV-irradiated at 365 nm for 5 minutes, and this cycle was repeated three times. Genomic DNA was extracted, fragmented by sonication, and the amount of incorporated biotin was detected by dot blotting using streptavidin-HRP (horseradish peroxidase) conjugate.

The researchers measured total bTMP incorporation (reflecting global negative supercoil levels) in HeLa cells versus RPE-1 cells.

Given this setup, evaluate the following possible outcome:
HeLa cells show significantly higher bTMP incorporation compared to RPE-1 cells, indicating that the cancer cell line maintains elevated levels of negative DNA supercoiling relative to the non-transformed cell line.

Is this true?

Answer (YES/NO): YES